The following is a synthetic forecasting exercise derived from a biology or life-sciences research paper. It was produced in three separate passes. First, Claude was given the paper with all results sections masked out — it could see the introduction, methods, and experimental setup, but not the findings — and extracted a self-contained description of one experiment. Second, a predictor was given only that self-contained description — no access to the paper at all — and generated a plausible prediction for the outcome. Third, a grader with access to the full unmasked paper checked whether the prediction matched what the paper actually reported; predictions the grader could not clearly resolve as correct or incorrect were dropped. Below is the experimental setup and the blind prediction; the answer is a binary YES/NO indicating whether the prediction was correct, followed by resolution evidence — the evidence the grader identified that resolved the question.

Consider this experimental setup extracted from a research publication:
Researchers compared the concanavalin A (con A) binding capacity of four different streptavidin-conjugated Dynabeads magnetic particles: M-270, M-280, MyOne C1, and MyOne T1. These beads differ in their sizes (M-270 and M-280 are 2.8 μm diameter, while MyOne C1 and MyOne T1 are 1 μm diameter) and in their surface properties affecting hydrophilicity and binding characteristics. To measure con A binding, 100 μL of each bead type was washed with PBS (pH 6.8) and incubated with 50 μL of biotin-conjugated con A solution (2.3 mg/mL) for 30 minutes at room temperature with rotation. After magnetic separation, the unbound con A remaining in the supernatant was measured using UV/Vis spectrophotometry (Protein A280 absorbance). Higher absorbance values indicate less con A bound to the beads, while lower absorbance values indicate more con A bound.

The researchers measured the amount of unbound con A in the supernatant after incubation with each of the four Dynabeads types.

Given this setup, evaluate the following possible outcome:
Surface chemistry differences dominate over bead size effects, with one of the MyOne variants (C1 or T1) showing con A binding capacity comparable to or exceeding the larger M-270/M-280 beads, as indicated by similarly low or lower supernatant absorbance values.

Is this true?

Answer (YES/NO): YES